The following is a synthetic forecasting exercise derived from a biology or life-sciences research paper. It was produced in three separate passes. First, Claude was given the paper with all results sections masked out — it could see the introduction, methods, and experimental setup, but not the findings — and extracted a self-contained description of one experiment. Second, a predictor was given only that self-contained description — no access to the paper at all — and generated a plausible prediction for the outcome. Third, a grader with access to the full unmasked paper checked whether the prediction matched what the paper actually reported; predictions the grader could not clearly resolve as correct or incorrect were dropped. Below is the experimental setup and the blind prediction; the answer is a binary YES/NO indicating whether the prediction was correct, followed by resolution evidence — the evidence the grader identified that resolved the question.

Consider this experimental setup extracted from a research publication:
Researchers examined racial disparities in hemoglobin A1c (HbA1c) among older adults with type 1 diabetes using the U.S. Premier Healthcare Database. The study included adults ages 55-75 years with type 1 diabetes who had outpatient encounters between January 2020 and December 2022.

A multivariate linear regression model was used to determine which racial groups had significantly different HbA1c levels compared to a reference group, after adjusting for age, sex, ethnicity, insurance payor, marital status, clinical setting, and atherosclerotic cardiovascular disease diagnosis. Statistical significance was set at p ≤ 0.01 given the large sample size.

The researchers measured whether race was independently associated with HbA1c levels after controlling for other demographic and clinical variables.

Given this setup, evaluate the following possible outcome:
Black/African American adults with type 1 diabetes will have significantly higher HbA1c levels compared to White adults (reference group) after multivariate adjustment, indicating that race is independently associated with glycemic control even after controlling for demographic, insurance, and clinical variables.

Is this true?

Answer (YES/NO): YES